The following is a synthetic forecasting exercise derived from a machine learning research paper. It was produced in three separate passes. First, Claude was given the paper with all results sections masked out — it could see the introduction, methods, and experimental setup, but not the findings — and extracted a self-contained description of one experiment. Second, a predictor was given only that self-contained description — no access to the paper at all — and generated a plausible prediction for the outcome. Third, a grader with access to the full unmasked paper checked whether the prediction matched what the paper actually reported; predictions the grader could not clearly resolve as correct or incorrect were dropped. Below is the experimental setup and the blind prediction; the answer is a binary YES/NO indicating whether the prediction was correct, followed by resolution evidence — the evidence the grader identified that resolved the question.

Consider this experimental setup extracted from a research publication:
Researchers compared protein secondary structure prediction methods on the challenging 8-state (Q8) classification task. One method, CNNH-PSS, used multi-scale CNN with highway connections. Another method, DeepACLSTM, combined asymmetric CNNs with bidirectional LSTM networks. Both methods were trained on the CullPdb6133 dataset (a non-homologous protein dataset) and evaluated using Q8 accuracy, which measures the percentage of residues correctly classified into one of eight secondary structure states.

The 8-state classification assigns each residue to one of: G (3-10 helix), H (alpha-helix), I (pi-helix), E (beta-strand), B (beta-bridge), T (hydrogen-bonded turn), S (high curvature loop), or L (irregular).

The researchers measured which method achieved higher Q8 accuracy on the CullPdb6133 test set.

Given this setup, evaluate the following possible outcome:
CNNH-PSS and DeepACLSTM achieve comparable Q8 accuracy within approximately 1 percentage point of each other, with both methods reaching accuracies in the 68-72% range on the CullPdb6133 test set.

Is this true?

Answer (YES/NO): NO